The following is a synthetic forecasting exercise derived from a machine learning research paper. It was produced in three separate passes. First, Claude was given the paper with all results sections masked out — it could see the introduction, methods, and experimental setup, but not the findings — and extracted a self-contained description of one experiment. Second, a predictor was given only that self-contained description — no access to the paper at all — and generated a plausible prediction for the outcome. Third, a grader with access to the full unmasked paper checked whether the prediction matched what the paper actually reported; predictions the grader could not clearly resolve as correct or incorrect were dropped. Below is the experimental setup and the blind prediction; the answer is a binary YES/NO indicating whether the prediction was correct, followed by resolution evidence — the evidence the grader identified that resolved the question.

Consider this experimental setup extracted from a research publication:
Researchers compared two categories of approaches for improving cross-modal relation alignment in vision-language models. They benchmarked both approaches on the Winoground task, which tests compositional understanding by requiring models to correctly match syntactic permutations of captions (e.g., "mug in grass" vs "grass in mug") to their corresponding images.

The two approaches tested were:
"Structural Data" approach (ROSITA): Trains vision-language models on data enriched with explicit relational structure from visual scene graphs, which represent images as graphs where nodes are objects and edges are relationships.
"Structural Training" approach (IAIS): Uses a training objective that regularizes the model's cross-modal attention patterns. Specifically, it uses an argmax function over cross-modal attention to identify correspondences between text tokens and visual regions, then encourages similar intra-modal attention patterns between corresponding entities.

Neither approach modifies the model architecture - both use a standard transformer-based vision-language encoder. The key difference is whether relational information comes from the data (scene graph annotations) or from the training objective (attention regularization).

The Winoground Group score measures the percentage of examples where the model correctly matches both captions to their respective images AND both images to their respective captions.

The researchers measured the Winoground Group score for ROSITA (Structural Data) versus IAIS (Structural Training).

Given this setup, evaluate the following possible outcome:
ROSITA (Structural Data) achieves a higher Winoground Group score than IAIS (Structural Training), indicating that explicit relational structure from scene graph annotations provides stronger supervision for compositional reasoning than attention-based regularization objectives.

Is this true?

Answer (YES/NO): NO